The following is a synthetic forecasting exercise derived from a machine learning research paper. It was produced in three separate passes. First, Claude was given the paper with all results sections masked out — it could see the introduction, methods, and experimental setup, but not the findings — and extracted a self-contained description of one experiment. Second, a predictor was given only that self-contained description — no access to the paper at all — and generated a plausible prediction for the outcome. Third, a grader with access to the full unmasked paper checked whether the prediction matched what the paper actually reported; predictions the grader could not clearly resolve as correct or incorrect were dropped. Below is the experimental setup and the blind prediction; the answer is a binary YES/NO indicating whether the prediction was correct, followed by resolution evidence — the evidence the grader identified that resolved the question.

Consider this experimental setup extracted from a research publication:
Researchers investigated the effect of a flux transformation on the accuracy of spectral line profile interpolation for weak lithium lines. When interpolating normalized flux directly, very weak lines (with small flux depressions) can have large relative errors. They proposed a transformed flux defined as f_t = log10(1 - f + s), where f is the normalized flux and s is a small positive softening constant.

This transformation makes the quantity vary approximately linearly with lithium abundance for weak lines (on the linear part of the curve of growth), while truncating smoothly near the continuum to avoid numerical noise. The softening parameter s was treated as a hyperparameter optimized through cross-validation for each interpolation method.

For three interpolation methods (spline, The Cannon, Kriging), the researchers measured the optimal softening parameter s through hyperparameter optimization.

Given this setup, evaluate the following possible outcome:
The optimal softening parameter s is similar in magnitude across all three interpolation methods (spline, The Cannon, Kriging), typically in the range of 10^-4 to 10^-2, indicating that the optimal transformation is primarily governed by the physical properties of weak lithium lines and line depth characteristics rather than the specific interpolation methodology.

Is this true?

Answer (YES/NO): NO